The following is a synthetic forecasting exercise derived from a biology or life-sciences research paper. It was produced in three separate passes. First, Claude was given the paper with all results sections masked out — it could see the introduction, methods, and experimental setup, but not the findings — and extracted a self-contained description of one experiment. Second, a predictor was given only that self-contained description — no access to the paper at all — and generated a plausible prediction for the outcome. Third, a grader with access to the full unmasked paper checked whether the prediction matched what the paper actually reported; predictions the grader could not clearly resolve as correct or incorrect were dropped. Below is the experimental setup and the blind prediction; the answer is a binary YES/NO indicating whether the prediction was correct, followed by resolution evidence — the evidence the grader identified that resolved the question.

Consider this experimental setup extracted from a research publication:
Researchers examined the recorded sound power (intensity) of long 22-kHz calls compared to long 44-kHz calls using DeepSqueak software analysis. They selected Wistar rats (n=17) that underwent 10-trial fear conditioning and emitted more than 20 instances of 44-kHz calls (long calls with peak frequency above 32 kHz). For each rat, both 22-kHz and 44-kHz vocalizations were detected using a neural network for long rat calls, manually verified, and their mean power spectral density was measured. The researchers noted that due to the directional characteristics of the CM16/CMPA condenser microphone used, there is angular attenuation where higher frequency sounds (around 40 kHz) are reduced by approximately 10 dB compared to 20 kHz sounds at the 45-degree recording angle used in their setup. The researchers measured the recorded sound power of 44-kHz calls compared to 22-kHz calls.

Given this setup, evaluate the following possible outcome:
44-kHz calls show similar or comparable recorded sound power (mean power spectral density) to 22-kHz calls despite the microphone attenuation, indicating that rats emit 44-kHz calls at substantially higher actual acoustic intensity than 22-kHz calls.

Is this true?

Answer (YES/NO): NO